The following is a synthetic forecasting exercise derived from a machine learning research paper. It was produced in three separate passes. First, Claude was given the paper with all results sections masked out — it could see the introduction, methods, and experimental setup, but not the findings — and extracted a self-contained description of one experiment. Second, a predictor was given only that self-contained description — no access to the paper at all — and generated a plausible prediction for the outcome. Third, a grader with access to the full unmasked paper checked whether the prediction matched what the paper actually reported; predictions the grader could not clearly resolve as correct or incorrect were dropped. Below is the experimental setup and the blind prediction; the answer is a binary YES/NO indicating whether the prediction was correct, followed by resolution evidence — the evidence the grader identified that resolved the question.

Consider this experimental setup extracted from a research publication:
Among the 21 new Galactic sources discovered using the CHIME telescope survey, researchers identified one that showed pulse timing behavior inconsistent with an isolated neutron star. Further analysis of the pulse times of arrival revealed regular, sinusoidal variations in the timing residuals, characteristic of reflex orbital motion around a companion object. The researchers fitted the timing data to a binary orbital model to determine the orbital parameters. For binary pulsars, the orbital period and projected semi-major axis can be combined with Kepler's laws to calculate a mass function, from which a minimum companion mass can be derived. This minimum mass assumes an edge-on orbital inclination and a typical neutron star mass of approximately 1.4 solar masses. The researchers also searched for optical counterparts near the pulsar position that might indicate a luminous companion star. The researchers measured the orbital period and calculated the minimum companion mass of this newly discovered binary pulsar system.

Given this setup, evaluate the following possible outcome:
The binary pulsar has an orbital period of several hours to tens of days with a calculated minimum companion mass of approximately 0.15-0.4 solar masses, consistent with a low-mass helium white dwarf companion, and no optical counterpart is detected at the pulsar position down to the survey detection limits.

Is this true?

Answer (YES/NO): NO